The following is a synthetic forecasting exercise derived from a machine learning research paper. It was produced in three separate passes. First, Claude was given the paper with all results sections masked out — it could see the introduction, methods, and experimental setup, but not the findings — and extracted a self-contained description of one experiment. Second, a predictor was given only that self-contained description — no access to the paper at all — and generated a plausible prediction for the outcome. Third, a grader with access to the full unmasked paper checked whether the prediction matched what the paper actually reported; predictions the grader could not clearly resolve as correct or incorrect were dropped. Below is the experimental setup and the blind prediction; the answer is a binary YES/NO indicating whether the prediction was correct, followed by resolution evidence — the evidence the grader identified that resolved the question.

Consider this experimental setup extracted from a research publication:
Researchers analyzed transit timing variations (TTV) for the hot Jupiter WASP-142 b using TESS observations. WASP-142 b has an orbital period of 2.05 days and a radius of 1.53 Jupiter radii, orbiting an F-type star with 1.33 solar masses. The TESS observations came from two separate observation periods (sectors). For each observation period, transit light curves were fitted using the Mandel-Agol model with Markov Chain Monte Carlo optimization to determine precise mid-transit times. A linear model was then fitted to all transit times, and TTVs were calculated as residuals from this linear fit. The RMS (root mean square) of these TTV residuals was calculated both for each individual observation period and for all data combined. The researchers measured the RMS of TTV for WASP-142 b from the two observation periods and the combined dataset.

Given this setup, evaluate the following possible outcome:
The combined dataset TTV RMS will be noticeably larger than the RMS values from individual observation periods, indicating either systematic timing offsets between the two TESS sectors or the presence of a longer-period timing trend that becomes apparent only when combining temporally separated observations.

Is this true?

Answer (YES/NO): NO